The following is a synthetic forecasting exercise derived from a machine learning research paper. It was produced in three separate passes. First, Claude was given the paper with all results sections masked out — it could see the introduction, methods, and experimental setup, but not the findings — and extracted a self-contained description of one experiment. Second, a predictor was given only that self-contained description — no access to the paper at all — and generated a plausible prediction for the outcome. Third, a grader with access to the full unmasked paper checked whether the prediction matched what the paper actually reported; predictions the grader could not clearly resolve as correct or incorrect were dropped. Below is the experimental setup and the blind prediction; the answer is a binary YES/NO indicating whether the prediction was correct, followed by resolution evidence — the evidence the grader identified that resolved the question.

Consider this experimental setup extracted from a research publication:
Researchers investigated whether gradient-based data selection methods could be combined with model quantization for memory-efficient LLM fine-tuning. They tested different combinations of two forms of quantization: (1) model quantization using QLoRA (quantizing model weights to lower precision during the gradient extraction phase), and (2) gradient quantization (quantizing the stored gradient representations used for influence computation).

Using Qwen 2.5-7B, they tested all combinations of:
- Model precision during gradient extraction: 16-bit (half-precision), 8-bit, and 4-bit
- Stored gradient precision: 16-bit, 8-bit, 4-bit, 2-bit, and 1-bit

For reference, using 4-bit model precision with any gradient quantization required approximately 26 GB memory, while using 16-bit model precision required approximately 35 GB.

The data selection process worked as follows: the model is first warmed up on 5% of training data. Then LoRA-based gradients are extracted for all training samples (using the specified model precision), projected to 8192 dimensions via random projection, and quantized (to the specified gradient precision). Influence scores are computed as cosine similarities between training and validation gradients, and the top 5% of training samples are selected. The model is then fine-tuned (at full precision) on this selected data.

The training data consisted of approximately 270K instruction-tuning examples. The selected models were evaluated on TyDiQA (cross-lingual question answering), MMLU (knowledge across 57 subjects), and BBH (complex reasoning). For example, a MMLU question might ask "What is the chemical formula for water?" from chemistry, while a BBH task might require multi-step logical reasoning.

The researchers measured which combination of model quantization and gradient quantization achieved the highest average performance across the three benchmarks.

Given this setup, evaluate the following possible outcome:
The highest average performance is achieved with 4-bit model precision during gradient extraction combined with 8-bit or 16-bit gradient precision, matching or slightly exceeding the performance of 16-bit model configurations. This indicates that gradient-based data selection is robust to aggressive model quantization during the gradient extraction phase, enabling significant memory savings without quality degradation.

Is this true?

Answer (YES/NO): YES